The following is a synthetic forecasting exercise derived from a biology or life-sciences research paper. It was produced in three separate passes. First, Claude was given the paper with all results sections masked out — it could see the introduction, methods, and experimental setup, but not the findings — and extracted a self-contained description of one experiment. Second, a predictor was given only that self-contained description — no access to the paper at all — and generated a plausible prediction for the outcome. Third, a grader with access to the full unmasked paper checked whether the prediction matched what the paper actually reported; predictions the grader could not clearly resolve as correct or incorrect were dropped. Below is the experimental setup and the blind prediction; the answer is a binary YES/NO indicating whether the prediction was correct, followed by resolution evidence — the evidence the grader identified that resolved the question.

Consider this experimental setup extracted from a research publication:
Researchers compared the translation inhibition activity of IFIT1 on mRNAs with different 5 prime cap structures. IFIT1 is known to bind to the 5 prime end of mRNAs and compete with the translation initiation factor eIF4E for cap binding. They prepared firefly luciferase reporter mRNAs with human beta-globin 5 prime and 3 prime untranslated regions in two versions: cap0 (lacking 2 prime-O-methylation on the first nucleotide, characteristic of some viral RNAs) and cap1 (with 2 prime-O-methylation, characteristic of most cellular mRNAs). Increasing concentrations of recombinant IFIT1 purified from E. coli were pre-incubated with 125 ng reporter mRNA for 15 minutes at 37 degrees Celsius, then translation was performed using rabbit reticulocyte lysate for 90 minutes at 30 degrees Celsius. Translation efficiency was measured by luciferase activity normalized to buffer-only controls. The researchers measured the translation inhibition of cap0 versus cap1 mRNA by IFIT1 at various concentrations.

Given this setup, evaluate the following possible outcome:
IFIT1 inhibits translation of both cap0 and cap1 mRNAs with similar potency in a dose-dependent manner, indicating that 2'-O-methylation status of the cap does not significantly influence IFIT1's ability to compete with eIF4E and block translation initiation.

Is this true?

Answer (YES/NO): NO